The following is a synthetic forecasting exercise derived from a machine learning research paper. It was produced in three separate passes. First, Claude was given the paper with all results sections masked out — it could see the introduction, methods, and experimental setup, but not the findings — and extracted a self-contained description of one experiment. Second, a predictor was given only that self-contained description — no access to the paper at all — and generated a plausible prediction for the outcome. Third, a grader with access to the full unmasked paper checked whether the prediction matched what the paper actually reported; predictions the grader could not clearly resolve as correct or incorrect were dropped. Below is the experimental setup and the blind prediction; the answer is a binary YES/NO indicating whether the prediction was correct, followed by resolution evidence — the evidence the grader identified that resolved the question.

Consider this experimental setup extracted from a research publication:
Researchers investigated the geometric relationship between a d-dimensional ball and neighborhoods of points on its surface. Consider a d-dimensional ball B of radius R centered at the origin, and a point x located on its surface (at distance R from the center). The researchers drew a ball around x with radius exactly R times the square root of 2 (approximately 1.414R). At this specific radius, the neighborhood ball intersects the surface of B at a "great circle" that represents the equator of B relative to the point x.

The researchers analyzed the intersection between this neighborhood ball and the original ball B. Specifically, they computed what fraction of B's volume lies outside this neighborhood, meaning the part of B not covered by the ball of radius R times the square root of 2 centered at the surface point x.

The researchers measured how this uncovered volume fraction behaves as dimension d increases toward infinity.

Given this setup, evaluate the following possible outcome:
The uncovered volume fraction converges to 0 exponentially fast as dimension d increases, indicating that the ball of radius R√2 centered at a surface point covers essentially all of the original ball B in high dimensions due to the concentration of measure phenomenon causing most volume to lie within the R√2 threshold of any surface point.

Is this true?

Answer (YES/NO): YES